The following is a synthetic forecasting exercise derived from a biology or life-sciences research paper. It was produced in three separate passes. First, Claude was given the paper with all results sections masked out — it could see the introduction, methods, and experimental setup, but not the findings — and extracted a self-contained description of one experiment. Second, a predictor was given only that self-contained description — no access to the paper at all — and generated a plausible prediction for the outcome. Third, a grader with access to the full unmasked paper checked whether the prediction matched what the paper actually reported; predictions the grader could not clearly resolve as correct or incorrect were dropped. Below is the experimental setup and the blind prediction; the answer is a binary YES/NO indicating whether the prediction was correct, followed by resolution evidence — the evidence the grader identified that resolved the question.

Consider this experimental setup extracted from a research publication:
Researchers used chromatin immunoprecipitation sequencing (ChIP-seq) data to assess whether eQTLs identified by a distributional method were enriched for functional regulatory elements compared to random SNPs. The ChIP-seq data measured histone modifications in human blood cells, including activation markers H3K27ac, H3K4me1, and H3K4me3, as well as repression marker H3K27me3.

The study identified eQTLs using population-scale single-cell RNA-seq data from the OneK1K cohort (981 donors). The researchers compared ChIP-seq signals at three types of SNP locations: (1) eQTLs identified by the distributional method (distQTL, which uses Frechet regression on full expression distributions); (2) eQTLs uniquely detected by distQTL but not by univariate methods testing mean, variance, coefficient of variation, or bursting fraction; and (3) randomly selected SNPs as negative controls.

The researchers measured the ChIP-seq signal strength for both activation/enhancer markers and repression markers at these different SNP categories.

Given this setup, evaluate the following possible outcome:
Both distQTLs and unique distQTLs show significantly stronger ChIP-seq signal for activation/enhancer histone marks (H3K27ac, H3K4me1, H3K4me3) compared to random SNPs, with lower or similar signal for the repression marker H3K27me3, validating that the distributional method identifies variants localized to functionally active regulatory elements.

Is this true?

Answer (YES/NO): YES